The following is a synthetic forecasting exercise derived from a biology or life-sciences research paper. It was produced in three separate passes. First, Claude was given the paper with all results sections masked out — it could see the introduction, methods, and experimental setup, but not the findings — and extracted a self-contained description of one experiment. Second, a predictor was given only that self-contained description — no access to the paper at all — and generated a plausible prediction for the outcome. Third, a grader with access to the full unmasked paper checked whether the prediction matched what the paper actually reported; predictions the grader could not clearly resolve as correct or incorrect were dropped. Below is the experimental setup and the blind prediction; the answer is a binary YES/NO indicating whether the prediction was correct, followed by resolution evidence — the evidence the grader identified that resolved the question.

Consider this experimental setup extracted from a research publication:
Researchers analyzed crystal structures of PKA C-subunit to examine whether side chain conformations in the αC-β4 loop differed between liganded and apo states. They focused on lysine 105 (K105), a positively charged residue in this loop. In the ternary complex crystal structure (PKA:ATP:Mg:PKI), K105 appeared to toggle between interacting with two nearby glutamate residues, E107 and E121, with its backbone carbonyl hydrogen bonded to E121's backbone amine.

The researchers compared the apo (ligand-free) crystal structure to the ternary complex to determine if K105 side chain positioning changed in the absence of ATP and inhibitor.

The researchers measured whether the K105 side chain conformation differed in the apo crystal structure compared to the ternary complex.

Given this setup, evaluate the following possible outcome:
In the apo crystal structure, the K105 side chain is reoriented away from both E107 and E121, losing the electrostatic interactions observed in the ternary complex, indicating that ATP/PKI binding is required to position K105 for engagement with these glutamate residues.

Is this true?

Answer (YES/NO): YES